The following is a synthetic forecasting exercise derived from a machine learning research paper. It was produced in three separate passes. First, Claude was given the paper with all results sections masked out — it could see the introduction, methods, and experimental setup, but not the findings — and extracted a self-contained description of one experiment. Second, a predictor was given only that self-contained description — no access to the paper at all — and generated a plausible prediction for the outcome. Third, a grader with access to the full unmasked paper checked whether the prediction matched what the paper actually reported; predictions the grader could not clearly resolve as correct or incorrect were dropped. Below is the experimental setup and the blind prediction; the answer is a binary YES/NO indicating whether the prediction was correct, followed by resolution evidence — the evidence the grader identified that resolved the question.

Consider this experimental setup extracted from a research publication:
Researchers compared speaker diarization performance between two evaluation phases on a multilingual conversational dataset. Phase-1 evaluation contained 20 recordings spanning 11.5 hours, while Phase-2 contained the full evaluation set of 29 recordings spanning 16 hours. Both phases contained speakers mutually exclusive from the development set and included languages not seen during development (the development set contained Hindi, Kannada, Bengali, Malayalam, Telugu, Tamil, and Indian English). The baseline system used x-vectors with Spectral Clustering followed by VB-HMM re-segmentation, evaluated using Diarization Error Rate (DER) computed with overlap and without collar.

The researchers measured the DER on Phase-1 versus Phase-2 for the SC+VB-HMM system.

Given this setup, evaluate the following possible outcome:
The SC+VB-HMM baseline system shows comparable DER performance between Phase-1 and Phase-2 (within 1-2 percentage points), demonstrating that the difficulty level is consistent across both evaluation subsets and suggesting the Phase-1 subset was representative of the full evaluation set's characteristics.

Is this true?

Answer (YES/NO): YES